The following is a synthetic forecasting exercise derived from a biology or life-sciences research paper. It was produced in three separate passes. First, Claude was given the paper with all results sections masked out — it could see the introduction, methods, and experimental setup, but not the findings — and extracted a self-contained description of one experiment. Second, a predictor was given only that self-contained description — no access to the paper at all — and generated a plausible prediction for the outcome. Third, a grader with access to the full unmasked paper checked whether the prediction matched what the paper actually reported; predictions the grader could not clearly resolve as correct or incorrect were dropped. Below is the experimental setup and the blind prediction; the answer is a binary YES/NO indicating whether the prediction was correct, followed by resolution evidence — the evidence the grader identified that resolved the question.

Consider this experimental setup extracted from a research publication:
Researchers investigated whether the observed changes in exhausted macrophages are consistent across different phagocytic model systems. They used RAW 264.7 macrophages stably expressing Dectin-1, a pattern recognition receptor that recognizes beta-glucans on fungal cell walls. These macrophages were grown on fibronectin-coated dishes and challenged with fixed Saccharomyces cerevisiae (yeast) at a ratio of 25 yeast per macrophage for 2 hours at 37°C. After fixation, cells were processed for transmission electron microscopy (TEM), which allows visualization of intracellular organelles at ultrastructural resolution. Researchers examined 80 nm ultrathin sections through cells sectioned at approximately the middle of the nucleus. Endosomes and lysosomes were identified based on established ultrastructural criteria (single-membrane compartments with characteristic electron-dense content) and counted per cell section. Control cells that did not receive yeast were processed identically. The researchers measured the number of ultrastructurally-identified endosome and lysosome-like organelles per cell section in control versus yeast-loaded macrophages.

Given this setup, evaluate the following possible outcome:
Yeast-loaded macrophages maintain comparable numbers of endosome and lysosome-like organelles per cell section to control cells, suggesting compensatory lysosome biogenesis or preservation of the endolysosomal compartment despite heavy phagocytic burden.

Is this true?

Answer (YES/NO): NO